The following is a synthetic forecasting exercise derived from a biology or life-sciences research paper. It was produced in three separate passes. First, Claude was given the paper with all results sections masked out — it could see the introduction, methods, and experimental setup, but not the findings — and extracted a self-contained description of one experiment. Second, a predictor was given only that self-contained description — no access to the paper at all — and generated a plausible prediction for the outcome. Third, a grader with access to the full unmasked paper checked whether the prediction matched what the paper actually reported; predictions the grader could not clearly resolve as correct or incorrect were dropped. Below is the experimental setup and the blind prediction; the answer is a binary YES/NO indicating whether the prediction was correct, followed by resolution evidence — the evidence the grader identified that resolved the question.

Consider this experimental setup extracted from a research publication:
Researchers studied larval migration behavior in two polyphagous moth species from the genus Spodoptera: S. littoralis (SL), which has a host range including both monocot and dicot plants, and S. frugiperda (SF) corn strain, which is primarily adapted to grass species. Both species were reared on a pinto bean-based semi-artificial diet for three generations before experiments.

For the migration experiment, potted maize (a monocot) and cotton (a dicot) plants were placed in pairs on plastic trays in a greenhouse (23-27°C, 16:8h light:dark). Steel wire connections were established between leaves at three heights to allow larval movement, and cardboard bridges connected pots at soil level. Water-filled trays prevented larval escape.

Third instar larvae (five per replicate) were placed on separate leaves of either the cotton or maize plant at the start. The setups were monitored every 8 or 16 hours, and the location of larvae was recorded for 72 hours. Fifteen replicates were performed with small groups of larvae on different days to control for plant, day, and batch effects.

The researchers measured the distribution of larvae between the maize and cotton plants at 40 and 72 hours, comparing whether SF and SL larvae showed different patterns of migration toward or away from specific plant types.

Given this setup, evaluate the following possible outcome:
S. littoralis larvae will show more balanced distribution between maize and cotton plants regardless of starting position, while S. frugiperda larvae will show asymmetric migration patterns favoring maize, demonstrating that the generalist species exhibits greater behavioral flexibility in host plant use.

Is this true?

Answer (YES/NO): NO